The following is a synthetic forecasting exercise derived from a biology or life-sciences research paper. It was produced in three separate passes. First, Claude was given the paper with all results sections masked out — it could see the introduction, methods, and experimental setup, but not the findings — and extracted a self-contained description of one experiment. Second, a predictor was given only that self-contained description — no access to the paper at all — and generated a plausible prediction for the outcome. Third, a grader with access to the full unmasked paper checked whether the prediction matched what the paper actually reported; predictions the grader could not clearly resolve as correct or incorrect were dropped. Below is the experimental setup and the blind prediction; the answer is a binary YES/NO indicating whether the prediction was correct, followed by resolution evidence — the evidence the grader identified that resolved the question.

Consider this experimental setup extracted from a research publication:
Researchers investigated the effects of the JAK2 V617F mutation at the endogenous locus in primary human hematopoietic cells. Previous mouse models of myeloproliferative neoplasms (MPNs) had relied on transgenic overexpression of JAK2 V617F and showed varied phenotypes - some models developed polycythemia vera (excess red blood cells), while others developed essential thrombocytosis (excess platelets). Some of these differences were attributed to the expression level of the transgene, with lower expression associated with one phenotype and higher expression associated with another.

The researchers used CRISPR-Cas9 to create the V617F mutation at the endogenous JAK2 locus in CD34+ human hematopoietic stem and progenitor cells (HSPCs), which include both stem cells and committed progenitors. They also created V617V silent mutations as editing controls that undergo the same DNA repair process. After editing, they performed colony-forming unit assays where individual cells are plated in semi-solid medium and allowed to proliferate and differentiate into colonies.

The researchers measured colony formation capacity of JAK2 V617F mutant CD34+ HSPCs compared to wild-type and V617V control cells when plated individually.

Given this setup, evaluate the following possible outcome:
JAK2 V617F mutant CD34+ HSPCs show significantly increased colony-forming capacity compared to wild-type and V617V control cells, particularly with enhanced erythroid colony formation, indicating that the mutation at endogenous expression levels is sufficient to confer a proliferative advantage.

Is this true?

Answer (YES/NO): NO